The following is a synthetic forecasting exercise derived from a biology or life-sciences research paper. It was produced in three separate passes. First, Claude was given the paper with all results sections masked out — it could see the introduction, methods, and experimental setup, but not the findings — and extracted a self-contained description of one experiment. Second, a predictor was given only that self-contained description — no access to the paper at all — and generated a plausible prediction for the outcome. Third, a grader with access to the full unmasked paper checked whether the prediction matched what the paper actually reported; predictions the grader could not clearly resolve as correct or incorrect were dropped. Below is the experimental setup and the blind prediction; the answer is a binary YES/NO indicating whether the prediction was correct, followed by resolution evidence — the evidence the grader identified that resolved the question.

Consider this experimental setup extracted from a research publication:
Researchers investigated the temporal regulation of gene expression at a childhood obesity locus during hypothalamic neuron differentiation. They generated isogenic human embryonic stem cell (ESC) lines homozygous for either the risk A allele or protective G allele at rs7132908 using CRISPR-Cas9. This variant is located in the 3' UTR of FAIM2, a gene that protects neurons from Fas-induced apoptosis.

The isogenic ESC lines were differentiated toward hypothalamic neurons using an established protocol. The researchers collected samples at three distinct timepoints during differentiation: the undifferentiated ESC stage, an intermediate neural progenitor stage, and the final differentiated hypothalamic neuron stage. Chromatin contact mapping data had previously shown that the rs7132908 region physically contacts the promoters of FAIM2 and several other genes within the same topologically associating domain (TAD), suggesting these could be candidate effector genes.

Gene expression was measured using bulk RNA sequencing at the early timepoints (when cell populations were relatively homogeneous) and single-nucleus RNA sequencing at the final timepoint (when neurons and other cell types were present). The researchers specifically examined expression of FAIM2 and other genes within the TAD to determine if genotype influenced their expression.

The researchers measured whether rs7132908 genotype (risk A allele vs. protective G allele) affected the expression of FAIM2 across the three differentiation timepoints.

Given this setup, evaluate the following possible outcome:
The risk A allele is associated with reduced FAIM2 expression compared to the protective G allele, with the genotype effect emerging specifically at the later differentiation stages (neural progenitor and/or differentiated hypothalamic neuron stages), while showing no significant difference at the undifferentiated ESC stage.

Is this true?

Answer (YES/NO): YES